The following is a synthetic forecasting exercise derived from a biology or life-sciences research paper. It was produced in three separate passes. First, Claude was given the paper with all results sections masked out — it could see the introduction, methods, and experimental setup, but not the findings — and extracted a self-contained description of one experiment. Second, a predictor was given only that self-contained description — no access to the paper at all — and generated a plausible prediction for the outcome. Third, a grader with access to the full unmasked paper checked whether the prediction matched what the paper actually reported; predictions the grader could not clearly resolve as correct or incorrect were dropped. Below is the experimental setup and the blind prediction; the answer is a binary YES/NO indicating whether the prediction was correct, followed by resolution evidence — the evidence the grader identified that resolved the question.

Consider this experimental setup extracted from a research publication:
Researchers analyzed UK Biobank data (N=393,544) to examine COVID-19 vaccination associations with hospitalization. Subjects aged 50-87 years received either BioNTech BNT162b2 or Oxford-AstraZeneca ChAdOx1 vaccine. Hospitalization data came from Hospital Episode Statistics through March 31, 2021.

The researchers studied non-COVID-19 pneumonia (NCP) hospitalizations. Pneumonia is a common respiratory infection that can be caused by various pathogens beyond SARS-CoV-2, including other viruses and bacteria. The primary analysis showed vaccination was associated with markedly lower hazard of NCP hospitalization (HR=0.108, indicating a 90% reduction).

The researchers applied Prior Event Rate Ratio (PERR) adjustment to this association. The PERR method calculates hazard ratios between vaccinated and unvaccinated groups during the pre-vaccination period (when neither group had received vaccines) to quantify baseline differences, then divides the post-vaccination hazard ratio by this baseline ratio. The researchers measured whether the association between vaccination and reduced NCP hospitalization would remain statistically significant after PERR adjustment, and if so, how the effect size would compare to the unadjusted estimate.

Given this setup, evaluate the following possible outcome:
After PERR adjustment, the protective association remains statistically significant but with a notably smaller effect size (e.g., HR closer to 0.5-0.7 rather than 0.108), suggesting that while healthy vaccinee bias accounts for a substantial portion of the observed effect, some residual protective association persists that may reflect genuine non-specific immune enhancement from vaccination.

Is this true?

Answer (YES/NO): NO